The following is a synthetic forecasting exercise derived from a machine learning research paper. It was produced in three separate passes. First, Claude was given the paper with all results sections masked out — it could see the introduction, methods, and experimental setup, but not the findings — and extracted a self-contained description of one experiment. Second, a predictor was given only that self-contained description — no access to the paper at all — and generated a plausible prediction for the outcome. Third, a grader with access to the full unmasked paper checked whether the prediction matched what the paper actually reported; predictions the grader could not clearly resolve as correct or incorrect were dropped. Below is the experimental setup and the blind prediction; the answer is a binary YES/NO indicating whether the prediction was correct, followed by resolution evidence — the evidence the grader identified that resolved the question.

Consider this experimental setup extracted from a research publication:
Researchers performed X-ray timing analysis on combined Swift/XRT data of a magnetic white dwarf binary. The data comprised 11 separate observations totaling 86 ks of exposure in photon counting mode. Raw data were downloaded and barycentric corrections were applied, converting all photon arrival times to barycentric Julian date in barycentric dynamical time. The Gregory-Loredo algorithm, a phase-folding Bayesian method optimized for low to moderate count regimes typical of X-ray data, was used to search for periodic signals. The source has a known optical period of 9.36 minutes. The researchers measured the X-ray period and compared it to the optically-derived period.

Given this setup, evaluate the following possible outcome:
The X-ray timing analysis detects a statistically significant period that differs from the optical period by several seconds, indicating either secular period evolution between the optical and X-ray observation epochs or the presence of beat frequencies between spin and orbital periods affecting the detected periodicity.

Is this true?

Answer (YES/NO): NO